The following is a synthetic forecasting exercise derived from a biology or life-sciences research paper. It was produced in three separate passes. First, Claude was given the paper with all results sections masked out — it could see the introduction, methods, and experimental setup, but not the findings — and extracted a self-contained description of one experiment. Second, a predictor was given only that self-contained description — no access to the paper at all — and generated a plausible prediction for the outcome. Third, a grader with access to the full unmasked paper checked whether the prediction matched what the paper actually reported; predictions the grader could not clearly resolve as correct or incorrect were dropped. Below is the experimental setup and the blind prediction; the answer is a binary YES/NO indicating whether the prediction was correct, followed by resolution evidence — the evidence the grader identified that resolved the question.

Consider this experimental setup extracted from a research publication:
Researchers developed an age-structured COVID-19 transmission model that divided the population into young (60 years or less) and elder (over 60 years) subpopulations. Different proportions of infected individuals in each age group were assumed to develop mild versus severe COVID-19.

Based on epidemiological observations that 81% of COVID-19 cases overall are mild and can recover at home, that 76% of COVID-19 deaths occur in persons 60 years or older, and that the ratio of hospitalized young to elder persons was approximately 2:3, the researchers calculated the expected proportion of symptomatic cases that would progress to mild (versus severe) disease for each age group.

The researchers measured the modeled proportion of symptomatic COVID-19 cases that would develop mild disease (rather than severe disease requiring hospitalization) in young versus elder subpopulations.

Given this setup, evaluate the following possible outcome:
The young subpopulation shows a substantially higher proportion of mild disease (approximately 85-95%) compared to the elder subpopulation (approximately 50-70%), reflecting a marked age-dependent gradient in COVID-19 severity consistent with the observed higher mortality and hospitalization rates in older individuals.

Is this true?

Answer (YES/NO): NO